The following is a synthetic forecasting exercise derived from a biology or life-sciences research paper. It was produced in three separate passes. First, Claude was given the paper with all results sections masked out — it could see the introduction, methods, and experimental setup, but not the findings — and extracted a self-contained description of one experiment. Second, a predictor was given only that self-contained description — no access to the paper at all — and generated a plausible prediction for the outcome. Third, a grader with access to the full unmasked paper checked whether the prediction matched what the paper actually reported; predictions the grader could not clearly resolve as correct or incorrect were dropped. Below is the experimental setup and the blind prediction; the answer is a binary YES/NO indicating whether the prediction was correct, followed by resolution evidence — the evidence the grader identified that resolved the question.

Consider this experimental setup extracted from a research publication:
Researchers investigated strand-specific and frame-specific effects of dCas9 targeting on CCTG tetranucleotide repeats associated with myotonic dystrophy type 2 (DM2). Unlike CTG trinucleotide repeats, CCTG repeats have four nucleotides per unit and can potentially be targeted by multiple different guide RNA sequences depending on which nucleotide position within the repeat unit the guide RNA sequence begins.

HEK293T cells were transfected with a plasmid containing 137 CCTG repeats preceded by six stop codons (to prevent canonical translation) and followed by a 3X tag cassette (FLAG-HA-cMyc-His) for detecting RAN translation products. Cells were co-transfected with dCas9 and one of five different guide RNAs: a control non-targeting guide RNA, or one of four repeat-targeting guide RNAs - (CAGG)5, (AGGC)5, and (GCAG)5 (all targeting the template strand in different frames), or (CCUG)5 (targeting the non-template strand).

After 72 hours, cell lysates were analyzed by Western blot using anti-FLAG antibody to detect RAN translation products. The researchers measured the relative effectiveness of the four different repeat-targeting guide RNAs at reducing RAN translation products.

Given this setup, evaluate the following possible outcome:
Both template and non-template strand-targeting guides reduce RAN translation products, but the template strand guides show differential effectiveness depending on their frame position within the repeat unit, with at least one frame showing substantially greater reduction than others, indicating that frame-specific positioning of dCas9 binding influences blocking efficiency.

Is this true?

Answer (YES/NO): NO